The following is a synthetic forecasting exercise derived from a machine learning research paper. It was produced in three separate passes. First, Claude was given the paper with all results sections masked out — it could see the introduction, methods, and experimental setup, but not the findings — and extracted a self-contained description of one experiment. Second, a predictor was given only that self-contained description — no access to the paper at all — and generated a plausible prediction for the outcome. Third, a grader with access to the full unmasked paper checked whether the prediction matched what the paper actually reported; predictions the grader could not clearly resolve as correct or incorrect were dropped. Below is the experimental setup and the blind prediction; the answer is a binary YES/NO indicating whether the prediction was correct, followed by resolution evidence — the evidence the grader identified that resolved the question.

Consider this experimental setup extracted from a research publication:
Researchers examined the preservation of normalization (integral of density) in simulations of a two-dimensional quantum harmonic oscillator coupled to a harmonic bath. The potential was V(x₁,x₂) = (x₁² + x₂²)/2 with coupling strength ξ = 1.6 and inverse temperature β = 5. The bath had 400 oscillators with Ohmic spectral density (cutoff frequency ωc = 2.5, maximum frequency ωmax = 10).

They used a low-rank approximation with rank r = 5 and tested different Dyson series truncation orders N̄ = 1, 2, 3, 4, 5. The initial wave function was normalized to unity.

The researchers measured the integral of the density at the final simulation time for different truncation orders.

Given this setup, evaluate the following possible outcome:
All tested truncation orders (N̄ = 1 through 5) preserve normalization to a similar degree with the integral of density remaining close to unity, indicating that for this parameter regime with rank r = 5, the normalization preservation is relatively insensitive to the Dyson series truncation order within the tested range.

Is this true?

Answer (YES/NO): YES